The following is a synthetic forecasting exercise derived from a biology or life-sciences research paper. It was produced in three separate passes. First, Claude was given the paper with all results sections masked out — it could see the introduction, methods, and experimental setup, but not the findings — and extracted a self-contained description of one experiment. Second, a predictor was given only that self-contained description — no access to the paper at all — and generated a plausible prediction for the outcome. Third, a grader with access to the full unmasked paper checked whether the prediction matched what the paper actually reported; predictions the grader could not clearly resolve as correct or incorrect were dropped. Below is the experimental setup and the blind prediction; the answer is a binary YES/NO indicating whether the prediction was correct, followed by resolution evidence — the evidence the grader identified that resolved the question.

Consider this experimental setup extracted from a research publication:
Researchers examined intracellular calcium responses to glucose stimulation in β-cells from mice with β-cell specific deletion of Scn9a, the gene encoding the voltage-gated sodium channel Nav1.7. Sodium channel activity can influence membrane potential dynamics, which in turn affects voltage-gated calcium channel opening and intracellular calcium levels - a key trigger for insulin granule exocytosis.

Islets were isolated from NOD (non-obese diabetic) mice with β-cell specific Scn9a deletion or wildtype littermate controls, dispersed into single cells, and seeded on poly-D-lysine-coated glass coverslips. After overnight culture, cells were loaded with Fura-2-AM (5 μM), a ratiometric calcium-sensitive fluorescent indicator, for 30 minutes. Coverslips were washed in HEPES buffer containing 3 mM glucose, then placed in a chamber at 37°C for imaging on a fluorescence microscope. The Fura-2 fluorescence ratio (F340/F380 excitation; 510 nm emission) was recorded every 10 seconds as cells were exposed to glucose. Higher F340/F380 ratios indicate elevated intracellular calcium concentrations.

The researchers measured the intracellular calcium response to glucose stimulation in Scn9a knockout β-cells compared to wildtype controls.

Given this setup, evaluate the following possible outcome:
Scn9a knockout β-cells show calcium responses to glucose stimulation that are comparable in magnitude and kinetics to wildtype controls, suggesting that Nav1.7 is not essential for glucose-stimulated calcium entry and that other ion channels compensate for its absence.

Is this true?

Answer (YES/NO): NO